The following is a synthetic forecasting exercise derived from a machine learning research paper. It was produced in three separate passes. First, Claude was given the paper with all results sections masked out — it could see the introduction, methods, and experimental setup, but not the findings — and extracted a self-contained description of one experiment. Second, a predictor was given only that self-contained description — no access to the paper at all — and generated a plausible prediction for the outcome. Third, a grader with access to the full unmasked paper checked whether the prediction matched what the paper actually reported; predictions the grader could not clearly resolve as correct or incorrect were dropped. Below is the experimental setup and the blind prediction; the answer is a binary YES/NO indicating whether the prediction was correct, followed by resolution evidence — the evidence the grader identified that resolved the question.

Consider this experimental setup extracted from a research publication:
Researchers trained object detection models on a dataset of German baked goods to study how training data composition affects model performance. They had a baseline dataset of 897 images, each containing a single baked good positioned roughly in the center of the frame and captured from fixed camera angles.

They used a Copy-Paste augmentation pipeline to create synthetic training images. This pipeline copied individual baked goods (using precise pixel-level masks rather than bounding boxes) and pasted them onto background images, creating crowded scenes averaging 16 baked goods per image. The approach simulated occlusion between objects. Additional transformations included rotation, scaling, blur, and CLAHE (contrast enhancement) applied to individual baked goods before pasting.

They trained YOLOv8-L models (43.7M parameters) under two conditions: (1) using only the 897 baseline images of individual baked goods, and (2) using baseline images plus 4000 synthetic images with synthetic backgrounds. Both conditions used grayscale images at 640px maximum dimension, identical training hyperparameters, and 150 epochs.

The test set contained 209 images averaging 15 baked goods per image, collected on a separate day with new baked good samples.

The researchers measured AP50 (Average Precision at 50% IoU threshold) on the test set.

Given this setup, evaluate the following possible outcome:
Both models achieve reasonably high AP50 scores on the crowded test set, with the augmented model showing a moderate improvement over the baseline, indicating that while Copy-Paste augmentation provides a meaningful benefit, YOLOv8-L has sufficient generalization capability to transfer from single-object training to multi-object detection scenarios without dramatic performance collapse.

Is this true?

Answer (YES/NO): NO